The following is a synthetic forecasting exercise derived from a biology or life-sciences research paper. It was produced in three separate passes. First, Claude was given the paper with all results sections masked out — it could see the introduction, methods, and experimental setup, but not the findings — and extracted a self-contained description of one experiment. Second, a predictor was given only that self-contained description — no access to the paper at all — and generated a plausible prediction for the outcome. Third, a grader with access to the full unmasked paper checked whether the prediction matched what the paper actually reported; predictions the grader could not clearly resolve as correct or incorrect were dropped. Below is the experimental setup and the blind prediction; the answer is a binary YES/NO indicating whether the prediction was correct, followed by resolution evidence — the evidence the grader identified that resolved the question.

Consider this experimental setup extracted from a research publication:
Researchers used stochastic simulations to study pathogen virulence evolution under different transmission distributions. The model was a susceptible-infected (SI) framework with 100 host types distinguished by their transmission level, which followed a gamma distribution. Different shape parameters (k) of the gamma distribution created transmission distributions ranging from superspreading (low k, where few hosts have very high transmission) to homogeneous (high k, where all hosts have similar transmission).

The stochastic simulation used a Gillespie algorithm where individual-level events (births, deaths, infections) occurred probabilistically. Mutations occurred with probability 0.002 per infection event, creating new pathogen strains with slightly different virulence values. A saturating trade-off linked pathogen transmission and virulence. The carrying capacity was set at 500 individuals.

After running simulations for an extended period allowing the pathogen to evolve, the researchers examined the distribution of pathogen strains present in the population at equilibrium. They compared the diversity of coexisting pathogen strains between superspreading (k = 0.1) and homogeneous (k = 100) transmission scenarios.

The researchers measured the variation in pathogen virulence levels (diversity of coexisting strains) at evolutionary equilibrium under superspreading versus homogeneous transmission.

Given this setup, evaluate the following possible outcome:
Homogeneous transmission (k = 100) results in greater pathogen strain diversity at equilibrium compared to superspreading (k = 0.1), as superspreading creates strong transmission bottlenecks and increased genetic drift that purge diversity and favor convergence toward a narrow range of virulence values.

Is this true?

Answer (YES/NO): NO